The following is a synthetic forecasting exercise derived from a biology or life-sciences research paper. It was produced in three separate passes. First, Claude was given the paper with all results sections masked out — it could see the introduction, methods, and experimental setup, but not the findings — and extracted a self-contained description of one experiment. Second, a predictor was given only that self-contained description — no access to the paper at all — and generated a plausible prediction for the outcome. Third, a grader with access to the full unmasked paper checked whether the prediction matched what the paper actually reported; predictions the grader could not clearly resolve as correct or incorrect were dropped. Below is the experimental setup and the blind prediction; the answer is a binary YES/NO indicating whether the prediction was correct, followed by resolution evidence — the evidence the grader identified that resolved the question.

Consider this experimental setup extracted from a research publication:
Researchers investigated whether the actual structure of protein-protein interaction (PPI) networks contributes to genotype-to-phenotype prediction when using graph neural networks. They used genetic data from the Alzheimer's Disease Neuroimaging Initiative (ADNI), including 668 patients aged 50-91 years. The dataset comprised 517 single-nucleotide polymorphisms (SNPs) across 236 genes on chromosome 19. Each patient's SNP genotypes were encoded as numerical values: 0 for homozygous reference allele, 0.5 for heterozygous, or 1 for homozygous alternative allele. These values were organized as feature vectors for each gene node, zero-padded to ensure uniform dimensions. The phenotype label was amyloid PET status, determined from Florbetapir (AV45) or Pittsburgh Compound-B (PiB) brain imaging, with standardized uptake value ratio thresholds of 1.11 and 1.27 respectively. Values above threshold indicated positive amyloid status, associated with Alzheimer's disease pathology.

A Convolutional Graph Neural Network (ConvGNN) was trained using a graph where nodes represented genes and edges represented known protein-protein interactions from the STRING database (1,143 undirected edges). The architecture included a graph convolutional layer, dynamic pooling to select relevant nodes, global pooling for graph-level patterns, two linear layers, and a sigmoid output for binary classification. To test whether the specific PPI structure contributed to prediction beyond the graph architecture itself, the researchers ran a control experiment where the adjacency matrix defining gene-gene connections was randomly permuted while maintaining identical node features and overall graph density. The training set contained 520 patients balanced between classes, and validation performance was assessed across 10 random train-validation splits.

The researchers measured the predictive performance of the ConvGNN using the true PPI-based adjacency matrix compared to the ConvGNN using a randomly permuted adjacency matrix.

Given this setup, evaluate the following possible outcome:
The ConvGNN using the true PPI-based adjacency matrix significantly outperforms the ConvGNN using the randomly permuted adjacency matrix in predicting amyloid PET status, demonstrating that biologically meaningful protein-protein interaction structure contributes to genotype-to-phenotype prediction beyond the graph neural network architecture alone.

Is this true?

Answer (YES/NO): NO